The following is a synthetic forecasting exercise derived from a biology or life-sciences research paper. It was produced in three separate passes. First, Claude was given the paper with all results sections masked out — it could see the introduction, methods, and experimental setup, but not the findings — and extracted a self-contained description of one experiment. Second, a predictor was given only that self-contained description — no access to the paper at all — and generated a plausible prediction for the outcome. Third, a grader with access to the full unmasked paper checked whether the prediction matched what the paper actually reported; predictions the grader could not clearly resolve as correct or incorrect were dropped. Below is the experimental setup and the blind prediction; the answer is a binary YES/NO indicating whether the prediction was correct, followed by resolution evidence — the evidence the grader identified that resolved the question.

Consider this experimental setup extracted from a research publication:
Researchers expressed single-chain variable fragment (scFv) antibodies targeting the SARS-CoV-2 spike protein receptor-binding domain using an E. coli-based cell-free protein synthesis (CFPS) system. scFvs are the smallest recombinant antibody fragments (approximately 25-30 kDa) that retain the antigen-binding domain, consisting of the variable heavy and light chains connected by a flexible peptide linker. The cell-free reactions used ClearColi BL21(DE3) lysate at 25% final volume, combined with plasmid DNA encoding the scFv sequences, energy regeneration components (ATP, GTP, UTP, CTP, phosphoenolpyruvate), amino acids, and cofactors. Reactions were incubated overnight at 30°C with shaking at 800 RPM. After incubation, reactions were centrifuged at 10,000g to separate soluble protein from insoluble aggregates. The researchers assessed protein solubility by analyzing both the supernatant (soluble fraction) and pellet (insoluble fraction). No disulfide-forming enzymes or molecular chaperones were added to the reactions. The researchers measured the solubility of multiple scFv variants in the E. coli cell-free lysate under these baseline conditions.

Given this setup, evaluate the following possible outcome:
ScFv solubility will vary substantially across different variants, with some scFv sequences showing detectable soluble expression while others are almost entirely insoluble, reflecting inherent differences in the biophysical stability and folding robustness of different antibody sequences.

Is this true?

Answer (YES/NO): YES